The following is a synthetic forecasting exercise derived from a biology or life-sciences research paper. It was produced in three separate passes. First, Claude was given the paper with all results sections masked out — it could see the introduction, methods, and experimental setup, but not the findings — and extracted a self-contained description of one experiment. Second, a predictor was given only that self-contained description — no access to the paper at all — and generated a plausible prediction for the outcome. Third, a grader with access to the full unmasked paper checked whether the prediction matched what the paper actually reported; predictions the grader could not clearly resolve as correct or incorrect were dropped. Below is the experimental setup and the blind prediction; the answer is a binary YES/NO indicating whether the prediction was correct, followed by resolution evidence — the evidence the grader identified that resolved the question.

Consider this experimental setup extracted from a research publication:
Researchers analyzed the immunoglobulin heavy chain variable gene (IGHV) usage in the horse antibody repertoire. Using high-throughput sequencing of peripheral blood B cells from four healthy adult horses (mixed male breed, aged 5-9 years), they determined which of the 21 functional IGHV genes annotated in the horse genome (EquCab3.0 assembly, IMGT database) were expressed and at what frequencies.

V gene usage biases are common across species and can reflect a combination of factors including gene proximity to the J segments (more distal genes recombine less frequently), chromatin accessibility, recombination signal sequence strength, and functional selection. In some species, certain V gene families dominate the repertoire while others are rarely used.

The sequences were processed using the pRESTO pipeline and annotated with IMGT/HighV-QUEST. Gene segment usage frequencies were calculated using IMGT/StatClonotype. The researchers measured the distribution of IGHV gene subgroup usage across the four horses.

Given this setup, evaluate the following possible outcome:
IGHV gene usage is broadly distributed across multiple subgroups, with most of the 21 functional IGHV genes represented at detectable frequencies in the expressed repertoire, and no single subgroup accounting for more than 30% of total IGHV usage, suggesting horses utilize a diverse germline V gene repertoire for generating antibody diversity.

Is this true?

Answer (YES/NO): NO